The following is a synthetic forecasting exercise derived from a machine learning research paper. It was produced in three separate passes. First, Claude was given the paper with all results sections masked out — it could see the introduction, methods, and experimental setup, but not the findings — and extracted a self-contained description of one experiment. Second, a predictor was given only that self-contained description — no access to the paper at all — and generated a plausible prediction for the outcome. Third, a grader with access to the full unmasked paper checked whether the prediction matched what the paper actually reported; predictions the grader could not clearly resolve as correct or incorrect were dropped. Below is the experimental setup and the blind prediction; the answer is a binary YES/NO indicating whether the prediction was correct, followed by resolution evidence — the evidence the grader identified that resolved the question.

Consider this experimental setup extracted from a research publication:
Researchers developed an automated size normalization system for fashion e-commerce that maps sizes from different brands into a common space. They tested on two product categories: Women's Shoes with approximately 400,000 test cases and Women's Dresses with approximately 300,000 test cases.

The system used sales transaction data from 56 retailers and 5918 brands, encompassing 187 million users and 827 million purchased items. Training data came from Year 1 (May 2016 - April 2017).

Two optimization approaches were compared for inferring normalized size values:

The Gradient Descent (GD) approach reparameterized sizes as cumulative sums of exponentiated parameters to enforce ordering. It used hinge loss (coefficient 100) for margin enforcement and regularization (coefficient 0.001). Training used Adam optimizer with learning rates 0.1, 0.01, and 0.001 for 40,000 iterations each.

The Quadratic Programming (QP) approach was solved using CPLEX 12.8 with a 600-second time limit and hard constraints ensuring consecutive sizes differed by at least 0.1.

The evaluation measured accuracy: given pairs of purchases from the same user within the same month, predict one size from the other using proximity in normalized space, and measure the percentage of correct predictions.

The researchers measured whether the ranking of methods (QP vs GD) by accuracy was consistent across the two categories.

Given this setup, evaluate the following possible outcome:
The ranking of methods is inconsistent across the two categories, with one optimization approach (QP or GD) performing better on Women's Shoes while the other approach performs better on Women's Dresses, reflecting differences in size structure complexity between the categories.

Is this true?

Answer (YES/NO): NO